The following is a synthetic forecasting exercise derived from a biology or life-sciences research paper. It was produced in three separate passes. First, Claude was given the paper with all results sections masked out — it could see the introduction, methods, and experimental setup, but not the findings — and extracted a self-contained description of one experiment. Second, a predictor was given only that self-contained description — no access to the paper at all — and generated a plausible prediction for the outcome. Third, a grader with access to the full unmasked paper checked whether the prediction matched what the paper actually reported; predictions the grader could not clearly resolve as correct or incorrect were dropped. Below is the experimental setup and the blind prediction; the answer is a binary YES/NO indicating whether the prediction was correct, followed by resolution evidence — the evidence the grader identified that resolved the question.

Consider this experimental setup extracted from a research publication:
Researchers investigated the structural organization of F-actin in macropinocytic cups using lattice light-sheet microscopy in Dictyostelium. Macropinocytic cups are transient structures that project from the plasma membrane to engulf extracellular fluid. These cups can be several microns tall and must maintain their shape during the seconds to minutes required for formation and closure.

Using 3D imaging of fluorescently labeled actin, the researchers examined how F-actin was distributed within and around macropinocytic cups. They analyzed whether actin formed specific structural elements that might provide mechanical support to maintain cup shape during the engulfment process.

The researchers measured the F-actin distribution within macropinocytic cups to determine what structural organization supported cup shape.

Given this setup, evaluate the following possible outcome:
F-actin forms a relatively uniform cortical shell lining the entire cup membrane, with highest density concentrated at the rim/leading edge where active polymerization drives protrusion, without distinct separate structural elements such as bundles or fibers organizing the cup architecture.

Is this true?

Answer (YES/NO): NO